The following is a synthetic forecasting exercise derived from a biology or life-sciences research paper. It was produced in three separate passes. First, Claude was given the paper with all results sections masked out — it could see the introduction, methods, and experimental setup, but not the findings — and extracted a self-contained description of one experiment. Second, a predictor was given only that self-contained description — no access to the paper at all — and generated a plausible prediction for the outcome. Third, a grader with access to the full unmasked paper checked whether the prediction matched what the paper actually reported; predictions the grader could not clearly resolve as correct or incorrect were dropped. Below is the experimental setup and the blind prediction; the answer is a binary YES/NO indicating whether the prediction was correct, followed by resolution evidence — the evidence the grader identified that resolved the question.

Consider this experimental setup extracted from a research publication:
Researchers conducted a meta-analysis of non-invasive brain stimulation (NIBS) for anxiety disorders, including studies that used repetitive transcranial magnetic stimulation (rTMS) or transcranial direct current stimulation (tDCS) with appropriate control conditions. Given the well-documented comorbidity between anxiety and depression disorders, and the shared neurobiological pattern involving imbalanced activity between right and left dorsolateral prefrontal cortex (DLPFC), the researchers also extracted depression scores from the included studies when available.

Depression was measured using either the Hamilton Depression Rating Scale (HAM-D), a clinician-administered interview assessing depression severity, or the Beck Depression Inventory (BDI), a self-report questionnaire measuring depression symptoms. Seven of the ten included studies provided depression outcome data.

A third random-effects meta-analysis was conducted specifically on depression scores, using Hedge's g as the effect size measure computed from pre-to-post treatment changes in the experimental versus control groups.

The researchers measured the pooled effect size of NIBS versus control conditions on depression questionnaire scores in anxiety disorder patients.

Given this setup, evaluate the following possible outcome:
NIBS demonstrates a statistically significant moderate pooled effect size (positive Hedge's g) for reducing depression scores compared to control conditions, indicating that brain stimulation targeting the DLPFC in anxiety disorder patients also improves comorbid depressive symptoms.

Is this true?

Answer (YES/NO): NO